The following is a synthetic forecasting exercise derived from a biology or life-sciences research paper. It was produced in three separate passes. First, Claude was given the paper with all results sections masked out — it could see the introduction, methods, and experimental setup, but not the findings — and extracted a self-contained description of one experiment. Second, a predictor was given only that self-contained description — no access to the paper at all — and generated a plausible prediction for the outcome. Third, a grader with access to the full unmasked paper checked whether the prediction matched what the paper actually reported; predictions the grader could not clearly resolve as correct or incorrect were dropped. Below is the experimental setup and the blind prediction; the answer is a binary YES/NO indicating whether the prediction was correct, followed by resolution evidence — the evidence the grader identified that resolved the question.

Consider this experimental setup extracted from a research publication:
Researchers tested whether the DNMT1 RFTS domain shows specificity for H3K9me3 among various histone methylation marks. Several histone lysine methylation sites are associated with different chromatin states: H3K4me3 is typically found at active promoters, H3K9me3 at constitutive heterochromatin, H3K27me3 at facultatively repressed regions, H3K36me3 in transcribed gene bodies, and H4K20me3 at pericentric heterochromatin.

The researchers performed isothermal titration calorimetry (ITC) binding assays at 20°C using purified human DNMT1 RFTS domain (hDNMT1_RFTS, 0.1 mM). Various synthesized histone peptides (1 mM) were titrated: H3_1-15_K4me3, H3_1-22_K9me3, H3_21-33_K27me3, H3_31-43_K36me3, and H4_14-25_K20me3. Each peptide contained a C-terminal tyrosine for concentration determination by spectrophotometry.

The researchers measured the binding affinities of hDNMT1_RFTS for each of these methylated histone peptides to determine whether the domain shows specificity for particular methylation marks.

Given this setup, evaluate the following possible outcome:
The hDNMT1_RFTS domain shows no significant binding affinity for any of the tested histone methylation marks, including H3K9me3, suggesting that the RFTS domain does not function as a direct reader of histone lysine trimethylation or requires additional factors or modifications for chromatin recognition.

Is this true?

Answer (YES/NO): NO